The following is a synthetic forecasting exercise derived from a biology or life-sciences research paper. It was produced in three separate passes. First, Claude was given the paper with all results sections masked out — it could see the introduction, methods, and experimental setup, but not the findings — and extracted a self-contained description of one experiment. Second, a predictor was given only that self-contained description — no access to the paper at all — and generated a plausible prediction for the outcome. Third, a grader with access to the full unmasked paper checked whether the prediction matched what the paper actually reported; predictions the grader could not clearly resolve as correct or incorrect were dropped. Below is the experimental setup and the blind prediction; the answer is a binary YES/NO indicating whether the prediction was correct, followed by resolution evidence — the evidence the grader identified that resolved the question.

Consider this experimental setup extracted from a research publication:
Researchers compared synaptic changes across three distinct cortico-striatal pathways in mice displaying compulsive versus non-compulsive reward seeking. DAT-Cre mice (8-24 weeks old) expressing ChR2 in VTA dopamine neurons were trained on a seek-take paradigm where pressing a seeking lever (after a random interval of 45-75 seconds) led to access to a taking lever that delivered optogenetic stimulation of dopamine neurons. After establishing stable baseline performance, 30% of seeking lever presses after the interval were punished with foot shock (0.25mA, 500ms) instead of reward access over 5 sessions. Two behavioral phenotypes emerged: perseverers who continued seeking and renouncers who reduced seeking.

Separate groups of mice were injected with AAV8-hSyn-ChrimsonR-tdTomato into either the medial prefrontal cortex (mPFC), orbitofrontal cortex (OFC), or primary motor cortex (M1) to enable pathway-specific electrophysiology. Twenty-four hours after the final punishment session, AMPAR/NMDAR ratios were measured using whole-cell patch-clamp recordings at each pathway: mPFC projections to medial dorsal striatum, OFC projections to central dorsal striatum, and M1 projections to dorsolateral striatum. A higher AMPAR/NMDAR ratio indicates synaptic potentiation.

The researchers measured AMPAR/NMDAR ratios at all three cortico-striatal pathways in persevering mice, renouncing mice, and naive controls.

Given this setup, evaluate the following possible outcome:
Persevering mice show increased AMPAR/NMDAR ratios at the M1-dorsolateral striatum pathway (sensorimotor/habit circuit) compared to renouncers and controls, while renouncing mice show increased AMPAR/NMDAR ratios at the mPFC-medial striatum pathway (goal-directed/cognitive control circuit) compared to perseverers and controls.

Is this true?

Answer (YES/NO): NO